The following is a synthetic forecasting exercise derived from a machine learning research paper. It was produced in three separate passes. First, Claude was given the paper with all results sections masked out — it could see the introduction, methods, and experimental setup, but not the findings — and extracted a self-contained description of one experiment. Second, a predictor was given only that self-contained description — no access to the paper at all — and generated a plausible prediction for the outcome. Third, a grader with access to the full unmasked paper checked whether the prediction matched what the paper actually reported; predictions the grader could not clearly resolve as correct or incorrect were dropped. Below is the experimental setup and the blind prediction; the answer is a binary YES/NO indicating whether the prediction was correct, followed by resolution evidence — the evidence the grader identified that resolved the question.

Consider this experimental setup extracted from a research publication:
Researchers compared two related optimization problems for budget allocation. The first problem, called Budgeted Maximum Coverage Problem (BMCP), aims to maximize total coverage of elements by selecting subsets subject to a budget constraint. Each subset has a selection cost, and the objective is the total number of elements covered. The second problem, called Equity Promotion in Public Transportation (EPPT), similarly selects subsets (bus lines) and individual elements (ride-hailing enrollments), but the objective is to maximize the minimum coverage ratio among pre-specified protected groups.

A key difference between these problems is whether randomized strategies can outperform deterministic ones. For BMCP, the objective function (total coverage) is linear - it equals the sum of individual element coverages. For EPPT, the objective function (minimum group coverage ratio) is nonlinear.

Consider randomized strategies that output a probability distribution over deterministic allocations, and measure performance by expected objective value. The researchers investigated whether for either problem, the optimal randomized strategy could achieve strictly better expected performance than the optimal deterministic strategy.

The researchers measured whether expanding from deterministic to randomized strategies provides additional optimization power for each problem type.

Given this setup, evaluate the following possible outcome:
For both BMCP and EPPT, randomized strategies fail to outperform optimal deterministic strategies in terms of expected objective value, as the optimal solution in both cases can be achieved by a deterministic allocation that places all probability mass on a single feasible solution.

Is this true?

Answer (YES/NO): NO